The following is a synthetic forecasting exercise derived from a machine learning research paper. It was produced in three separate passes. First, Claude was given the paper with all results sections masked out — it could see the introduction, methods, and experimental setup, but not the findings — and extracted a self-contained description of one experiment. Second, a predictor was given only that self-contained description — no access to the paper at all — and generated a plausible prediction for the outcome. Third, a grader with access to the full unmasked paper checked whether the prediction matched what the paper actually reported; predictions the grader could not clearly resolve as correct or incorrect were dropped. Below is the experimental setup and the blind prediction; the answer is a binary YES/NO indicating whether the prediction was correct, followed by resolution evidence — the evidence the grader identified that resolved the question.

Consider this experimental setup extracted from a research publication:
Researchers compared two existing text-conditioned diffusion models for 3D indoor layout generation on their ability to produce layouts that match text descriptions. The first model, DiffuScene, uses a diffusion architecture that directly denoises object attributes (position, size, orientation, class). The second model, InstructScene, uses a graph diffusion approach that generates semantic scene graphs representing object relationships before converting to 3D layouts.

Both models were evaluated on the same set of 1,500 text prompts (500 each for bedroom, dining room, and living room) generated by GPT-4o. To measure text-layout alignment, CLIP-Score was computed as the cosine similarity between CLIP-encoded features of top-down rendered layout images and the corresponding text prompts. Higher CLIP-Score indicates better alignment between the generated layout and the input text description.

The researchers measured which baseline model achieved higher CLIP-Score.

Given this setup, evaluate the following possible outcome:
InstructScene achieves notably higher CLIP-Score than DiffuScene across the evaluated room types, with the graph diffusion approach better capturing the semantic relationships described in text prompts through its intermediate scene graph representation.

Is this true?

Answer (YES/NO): NO